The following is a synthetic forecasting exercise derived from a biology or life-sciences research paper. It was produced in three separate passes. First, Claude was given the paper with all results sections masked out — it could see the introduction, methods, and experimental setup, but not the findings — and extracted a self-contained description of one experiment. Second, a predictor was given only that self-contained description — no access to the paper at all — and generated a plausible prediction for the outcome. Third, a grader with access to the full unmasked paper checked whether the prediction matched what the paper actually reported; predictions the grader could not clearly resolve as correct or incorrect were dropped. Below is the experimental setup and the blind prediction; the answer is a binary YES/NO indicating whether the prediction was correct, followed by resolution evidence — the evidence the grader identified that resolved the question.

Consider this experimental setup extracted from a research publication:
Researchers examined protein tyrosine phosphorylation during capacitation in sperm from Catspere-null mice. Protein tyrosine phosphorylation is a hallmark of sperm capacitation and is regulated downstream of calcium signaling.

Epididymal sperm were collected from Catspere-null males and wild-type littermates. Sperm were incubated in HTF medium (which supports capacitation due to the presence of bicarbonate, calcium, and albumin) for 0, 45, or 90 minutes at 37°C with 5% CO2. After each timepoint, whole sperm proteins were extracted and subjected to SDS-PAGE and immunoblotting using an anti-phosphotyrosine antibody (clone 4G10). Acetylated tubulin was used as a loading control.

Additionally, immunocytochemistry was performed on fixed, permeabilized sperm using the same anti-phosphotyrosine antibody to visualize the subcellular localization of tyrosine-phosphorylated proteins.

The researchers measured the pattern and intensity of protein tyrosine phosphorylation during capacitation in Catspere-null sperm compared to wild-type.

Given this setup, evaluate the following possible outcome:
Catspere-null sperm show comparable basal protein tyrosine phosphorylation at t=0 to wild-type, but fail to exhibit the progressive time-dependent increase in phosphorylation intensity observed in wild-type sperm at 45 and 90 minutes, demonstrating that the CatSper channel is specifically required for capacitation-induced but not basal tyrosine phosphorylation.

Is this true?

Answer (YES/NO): NO